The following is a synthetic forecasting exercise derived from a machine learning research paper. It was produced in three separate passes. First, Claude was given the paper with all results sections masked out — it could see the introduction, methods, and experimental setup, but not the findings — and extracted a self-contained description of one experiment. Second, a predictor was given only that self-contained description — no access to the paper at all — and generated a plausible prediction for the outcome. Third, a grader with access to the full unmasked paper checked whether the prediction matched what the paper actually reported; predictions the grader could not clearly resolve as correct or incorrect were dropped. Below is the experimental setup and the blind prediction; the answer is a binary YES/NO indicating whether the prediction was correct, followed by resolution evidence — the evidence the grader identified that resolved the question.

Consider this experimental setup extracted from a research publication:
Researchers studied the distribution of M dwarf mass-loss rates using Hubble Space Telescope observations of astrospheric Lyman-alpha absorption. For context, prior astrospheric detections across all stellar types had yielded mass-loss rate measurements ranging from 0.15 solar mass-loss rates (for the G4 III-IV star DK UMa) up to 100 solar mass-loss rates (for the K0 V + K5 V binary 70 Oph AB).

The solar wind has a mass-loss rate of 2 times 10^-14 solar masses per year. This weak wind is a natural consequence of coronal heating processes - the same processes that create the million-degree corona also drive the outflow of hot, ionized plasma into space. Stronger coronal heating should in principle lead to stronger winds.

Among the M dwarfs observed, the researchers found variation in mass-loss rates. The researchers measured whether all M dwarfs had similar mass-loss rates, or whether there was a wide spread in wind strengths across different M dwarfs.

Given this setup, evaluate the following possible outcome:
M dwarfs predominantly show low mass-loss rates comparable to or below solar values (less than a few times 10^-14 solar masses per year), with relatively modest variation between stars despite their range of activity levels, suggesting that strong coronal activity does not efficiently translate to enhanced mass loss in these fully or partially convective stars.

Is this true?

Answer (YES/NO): NO